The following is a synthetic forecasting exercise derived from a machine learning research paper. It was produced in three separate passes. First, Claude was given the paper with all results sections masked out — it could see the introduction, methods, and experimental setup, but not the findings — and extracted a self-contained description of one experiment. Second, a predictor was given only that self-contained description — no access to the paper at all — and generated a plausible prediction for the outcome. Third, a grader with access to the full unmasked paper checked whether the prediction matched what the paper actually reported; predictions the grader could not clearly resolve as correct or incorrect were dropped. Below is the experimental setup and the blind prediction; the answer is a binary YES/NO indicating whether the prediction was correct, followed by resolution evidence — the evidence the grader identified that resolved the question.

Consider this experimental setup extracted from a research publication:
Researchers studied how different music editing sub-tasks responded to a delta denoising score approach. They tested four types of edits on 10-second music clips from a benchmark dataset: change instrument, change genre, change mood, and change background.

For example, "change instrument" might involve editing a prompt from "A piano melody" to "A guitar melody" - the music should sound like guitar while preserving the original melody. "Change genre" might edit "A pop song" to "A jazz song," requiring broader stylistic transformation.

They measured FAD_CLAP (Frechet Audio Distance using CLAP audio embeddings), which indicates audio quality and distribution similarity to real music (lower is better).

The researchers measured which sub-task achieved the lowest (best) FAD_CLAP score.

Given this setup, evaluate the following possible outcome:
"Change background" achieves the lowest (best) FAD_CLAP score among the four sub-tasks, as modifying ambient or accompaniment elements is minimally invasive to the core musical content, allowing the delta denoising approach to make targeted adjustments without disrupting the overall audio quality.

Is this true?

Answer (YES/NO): NO